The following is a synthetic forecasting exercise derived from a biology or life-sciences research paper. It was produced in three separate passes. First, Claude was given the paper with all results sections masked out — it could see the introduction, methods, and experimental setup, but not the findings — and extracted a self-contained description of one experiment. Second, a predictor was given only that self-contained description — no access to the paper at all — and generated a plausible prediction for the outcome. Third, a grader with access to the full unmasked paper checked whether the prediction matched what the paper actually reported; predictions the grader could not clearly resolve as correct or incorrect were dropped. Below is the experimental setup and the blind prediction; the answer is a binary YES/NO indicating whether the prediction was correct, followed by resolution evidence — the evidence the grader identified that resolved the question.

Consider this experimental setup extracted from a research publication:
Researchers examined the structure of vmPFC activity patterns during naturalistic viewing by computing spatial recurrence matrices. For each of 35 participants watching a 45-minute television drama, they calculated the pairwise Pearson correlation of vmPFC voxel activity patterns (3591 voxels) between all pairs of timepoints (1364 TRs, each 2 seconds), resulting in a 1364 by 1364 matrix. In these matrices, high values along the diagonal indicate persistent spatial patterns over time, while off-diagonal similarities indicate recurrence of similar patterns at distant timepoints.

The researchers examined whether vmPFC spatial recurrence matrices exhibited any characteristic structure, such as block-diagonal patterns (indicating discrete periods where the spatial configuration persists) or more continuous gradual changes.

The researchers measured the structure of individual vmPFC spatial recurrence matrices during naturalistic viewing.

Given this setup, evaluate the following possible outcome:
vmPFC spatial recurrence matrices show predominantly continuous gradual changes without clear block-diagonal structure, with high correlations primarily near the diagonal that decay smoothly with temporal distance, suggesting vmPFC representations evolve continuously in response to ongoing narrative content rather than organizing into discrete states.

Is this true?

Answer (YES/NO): NO